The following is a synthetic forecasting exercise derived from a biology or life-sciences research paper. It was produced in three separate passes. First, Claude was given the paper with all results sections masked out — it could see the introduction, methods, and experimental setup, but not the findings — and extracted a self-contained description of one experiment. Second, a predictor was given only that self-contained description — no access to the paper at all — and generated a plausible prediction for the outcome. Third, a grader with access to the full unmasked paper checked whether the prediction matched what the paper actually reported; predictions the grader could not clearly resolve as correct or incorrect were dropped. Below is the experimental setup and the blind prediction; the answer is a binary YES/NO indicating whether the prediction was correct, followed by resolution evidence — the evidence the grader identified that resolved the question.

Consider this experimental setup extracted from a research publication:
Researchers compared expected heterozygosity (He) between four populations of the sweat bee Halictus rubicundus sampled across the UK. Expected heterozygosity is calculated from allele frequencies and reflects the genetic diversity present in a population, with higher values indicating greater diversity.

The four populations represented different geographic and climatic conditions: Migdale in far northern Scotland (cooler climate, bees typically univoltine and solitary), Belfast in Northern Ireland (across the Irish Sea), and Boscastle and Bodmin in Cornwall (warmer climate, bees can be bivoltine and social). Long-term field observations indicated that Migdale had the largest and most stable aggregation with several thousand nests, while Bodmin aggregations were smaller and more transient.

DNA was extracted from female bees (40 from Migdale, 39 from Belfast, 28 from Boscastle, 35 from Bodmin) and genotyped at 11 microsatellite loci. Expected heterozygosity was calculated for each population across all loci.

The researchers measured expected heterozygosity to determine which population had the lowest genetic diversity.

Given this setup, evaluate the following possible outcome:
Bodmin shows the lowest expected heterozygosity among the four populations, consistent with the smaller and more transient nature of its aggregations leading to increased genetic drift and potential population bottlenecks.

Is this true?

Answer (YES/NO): NO